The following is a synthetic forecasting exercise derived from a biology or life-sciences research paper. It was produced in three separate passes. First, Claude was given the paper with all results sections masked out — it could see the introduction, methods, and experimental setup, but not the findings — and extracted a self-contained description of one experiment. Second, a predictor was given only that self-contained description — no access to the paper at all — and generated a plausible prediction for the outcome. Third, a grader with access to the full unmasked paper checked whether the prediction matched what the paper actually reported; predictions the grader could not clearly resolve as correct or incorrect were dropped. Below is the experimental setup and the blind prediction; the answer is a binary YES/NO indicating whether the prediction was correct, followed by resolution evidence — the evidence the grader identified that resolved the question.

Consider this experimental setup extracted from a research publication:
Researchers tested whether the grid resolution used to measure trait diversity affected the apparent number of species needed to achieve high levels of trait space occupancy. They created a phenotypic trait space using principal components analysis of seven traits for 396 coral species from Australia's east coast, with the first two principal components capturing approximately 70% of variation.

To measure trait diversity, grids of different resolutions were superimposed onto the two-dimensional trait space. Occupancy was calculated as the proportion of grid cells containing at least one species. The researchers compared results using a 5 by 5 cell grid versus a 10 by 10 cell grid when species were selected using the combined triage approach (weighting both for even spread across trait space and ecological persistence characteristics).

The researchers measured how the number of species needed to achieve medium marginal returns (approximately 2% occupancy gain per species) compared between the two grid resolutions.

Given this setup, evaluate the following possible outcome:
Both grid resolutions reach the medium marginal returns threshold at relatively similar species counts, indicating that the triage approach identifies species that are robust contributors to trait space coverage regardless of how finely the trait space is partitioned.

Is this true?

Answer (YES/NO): NO